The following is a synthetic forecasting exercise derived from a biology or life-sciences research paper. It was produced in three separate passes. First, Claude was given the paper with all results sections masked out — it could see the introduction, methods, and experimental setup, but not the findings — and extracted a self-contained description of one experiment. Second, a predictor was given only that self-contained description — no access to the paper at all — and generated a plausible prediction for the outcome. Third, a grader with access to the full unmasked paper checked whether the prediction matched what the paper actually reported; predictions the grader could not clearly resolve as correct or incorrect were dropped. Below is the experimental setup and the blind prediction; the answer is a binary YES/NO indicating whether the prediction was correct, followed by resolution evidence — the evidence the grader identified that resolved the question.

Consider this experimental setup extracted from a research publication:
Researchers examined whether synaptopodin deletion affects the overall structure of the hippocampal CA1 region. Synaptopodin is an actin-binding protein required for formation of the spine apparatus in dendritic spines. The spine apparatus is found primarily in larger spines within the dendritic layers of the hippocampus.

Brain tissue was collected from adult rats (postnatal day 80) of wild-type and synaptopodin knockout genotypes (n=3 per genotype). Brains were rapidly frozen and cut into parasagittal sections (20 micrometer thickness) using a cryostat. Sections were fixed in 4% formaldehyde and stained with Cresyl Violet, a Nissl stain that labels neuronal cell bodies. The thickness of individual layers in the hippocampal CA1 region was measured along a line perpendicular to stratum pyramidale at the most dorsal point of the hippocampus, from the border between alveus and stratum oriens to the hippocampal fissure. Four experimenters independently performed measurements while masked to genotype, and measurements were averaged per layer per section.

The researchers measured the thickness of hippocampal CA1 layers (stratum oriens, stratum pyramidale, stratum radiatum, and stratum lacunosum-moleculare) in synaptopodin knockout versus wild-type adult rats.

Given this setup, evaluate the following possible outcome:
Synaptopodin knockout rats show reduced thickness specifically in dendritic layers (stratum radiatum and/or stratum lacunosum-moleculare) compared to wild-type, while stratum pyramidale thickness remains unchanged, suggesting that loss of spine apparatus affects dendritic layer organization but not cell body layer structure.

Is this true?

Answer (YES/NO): NO